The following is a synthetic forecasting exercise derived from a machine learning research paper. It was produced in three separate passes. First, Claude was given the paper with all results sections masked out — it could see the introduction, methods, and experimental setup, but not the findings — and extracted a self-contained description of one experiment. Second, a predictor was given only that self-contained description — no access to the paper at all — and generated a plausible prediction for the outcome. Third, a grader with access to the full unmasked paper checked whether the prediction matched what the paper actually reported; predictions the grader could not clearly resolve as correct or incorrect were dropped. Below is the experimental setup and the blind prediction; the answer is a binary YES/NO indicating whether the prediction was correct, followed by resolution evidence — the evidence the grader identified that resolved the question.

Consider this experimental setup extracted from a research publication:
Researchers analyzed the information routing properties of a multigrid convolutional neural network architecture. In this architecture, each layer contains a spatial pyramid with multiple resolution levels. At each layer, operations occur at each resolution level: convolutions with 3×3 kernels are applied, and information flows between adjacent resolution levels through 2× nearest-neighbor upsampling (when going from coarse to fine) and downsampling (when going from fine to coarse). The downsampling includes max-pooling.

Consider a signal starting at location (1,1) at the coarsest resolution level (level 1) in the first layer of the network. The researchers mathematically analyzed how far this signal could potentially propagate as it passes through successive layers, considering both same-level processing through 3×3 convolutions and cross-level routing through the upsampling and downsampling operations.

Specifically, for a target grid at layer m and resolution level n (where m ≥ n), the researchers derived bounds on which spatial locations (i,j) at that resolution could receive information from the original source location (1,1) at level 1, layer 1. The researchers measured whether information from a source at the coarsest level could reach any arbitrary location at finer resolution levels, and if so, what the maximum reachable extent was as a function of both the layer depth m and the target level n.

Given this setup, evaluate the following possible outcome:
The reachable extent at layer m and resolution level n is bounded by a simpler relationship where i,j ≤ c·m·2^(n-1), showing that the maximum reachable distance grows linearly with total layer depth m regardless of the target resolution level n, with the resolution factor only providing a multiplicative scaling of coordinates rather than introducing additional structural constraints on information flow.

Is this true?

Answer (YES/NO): NO